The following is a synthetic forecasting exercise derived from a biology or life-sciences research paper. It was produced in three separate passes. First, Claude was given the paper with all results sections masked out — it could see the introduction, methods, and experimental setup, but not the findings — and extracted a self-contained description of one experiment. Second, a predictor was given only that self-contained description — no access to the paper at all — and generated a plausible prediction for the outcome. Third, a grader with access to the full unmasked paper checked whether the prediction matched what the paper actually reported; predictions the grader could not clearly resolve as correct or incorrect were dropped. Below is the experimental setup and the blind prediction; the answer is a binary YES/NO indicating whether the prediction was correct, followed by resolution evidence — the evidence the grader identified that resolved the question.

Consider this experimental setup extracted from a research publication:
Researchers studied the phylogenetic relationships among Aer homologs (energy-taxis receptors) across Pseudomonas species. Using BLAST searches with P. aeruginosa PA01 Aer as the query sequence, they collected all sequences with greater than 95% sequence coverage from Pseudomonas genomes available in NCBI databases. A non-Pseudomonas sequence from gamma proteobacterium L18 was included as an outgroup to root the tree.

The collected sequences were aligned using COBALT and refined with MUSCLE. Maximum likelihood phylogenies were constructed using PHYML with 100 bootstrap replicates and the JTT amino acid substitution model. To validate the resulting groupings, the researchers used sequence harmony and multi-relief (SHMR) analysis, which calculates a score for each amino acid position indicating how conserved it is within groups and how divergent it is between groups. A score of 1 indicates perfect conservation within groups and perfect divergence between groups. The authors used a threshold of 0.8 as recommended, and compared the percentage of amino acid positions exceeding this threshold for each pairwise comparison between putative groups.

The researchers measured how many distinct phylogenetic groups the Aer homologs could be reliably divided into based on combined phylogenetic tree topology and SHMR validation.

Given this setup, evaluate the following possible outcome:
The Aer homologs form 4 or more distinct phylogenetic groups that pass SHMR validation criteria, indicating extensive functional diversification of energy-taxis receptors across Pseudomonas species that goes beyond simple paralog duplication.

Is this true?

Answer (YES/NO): YES